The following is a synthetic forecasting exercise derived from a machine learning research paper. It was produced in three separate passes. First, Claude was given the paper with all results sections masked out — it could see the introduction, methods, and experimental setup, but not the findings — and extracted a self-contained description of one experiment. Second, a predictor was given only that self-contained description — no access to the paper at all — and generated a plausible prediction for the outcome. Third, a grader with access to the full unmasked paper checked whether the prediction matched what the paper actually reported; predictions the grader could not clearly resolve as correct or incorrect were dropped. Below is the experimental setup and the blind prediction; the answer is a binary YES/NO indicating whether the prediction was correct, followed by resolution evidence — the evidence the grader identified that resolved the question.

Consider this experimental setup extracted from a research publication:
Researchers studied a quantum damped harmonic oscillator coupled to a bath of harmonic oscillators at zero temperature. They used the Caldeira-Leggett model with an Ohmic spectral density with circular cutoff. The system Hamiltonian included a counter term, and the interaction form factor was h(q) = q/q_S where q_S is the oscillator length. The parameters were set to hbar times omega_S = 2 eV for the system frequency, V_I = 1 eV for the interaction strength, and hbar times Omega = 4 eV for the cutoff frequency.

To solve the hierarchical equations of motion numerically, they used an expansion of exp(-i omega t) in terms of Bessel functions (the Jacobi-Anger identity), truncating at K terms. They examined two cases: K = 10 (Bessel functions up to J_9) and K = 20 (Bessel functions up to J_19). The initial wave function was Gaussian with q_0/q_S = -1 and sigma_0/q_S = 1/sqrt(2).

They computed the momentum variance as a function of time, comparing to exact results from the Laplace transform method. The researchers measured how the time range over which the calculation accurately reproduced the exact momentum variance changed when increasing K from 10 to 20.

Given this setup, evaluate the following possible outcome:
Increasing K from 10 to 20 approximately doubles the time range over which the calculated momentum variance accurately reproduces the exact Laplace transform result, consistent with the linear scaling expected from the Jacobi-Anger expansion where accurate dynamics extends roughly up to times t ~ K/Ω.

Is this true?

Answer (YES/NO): YES